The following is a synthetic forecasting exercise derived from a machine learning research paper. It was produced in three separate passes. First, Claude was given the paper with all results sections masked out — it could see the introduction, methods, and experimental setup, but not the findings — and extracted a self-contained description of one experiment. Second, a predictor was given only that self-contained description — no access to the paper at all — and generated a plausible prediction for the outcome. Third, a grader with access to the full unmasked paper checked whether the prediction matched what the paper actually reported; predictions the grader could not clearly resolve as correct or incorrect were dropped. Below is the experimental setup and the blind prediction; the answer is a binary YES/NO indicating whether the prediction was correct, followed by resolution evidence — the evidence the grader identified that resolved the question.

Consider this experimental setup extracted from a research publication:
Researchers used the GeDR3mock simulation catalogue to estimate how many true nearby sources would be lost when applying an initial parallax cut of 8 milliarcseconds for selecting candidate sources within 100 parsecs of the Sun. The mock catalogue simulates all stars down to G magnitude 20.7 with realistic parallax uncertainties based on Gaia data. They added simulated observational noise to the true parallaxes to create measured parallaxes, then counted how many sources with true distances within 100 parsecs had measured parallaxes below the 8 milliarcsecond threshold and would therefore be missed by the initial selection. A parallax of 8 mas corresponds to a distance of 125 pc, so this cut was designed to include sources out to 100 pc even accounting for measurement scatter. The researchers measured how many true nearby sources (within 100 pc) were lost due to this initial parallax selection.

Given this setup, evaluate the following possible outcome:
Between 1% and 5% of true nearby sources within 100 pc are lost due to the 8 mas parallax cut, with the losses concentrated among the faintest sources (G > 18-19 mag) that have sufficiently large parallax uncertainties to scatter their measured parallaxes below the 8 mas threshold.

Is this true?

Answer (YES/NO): NO